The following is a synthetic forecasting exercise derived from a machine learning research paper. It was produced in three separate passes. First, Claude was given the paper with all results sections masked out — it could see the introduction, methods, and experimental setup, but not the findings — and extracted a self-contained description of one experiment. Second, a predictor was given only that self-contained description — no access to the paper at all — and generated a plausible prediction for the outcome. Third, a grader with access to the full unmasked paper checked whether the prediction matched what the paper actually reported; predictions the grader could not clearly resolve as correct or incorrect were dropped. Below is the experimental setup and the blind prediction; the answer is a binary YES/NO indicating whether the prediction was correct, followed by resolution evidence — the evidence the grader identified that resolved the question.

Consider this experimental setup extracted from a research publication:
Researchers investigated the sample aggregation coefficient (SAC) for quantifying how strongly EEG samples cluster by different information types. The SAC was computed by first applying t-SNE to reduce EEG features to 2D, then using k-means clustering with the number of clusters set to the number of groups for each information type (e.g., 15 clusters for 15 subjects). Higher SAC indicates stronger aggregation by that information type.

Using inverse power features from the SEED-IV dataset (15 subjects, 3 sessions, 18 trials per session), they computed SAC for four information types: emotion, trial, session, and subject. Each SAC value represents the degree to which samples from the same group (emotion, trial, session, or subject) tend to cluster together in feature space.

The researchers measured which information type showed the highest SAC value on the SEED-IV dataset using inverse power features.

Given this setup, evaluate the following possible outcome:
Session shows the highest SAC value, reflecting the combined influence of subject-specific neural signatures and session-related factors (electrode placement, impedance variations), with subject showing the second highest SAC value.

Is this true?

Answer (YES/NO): NO